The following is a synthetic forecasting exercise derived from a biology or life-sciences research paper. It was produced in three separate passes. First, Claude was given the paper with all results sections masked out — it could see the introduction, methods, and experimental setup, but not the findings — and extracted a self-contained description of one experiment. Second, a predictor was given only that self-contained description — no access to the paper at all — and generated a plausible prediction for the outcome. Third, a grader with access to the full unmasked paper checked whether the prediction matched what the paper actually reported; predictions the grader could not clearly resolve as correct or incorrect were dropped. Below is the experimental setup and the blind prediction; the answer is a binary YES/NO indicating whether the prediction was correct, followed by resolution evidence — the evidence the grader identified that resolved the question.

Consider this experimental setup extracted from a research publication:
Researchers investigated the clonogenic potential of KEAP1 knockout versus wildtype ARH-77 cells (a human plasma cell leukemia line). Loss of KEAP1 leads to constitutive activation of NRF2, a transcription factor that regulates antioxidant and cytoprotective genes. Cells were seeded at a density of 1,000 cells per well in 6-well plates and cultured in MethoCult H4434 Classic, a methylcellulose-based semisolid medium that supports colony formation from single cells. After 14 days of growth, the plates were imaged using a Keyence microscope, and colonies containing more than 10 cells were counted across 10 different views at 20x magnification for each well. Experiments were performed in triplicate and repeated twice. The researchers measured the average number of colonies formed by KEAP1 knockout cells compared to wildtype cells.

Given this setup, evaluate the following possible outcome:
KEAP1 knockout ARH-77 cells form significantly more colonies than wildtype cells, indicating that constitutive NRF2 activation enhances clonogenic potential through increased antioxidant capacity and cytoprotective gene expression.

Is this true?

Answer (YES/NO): YES